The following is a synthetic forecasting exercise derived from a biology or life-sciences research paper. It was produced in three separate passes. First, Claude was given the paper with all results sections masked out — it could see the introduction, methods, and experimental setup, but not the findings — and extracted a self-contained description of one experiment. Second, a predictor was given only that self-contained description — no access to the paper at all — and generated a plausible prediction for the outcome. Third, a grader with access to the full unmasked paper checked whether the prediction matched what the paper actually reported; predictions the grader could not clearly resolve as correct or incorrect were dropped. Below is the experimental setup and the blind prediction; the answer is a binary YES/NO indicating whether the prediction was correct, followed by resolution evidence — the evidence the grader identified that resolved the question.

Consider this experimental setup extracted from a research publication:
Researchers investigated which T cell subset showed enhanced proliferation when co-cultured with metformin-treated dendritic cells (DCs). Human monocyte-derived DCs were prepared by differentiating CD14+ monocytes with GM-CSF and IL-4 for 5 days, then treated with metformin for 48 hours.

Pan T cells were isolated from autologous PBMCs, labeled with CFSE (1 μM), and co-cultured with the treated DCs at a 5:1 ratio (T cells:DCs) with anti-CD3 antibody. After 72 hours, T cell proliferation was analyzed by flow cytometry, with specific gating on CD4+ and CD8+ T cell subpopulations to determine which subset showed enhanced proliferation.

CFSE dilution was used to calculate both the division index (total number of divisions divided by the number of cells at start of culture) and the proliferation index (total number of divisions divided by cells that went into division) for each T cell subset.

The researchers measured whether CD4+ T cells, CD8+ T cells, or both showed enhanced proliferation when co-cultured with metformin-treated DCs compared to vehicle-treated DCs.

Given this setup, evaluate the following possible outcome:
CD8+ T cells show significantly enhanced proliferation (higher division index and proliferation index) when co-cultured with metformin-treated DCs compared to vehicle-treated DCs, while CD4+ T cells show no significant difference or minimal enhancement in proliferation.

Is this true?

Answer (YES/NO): NO